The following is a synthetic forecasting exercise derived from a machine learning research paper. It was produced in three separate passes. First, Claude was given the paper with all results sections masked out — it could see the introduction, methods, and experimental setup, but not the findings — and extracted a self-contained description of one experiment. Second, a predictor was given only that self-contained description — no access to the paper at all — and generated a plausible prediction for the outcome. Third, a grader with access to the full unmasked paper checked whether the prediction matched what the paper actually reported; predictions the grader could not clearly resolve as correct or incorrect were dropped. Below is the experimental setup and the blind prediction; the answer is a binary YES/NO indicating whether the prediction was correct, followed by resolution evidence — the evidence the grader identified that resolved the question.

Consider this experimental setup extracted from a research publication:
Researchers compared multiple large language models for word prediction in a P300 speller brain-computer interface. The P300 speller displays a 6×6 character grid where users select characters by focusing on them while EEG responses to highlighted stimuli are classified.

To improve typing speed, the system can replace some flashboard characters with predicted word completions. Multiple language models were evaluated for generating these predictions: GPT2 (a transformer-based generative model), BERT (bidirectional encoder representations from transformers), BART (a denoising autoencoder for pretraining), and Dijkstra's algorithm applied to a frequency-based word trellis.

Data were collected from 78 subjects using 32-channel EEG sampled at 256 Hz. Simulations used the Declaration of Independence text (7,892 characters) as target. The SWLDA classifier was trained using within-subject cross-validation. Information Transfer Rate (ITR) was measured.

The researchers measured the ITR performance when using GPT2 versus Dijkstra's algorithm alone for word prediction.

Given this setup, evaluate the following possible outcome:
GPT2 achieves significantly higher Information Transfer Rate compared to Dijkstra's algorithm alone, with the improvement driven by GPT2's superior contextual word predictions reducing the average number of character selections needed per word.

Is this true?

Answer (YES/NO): NO